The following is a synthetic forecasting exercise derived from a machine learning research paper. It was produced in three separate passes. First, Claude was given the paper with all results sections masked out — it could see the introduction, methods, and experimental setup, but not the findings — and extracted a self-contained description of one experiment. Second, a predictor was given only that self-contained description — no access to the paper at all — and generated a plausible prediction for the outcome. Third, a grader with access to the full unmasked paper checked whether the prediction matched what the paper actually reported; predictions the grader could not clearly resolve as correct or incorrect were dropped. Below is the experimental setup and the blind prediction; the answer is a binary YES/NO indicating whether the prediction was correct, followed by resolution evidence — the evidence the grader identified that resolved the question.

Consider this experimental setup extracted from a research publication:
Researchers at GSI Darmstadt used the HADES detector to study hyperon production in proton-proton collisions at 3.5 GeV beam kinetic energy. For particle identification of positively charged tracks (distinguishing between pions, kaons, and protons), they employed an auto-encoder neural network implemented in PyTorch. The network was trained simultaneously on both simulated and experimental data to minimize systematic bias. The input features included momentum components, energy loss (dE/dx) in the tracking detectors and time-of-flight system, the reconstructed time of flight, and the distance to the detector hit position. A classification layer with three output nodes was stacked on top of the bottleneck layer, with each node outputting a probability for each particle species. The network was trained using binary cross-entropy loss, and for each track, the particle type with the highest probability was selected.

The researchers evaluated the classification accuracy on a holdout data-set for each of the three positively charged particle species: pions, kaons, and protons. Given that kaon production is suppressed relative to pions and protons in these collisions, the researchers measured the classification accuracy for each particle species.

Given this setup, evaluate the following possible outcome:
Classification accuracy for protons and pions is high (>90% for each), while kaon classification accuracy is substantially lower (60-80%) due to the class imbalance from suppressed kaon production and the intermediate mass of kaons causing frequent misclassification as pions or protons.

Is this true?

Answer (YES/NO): YES